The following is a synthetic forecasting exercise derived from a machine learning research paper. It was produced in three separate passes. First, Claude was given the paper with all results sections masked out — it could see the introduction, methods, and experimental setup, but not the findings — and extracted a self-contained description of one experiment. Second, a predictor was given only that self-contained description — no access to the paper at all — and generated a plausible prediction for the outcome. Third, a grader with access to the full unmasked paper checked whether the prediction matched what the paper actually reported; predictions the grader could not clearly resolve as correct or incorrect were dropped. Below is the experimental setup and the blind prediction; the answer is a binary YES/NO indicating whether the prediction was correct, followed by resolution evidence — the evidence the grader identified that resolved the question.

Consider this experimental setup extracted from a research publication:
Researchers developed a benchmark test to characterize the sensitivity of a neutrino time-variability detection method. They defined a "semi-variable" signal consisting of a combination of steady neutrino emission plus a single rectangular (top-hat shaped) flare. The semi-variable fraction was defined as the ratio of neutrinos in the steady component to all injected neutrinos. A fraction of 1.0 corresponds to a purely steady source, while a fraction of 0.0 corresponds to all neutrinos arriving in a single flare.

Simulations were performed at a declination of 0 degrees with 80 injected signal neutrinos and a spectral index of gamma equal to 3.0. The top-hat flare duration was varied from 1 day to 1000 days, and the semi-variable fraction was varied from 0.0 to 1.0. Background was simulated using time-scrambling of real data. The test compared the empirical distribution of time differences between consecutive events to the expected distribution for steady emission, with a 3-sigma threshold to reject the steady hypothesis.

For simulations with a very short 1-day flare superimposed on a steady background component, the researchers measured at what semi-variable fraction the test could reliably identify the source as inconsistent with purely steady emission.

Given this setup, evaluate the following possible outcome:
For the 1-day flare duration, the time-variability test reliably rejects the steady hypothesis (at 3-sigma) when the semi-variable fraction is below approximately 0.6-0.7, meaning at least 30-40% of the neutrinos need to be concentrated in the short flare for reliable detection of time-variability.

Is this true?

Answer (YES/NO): NO